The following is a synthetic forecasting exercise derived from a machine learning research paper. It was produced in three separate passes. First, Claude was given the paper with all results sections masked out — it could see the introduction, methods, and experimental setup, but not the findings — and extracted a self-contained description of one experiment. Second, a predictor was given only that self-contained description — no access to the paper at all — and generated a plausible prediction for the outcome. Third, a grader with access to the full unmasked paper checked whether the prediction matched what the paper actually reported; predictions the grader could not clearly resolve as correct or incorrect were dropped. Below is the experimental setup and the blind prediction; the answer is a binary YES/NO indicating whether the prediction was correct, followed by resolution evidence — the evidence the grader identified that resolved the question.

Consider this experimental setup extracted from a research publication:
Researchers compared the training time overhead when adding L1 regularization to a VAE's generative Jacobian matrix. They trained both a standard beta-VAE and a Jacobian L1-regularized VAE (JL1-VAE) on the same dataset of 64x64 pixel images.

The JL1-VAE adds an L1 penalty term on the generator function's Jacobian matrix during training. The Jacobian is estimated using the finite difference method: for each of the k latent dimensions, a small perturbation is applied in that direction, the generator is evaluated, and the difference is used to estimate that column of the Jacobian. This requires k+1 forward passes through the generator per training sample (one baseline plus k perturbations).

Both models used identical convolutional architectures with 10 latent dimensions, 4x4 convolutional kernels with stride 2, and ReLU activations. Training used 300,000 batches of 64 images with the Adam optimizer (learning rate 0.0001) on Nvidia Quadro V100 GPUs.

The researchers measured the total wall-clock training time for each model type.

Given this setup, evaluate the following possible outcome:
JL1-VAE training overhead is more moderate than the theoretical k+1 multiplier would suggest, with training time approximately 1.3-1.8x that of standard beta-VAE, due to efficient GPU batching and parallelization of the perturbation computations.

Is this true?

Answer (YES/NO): NO